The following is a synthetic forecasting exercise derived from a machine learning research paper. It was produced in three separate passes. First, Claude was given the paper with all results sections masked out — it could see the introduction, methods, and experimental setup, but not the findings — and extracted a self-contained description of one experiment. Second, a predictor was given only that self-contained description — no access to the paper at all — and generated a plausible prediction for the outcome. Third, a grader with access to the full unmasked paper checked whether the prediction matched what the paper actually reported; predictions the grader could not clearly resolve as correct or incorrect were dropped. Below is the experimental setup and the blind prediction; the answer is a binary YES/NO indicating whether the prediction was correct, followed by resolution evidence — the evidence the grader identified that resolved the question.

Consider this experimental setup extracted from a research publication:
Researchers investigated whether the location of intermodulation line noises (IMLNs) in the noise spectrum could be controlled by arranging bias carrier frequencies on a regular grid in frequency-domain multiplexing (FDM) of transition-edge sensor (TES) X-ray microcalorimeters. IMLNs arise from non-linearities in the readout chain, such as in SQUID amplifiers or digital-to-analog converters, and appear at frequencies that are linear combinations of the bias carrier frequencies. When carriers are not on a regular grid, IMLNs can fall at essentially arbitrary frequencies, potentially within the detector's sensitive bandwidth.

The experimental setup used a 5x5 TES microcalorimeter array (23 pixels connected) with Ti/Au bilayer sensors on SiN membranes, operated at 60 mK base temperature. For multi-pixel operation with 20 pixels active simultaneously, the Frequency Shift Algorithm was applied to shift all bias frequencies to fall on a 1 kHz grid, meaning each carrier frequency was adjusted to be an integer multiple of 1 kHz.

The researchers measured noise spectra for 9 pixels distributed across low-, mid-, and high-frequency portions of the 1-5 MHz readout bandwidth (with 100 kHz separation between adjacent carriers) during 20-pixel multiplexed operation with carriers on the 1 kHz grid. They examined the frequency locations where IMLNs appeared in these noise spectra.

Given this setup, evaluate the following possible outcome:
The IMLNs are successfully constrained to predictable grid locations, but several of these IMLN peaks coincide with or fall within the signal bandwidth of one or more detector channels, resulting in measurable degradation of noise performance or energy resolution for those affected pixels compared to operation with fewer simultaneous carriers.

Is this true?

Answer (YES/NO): NO